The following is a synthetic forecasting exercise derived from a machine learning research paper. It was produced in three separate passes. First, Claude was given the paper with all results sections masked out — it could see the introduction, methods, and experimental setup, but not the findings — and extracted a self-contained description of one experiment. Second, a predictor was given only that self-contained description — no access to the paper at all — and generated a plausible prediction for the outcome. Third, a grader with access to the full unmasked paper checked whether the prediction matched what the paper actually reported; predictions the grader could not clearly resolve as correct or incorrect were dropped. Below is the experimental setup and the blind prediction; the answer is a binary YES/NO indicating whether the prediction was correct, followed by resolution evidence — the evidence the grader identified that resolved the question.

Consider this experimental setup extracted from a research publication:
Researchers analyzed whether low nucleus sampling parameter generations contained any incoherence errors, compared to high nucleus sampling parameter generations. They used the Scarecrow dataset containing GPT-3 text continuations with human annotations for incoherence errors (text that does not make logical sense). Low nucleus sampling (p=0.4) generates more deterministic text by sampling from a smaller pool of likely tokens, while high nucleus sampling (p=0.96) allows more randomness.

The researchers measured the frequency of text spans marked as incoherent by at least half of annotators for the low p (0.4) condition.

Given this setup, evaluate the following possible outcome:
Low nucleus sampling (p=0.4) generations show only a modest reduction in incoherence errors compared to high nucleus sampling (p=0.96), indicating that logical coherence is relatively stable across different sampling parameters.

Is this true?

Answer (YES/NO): NO